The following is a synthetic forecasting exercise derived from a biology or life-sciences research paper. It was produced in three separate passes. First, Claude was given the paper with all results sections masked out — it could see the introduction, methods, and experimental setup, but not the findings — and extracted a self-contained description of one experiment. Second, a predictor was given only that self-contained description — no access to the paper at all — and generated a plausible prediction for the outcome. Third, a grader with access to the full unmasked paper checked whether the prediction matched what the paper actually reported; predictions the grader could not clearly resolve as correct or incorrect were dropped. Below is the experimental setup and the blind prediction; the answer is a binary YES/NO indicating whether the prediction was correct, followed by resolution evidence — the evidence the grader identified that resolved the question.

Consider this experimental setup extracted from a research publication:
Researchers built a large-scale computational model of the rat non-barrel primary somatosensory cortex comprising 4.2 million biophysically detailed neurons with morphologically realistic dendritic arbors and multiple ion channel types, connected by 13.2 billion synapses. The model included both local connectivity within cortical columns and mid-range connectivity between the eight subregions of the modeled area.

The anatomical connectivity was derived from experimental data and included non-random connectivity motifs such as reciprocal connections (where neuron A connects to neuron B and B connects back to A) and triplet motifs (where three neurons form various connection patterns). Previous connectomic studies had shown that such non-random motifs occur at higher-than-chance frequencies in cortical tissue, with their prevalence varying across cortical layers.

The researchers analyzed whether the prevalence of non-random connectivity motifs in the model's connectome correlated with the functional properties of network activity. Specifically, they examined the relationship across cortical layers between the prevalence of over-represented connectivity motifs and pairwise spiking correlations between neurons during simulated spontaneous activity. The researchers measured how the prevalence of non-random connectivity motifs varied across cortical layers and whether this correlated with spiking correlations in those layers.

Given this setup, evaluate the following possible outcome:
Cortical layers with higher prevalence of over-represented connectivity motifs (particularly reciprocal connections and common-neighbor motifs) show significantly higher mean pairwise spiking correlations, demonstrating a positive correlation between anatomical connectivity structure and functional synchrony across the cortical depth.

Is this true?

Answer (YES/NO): NO